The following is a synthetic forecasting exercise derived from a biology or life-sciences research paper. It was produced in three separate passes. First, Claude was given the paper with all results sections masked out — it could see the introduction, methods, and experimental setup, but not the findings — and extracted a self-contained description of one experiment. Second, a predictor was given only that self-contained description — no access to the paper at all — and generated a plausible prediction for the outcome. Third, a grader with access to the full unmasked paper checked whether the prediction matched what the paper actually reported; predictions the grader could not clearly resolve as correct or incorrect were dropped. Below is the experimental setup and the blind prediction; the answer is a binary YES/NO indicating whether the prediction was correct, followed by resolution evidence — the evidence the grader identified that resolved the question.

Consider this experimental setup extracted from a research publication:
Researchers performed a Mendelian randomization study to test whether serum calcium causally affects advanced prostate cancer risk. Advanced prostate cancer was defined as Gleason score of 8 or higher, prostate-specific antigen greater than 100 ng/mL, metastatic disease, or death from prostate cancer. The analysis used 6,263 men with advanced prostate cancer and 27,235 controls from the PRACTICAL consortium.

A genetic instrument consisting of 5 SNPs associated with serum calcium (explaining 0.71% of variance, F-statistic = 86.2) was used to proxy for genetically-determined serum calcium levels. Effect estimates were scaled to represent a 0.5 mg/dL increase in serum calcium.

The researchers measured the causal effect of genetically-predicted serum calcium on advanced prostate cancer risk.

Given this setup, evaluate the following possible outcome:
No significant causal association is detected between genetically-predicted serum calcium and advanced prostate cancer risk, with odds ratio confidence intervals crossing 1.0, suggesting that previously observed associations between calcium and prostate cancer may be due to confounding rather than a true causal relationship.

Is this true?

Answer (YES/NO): YES